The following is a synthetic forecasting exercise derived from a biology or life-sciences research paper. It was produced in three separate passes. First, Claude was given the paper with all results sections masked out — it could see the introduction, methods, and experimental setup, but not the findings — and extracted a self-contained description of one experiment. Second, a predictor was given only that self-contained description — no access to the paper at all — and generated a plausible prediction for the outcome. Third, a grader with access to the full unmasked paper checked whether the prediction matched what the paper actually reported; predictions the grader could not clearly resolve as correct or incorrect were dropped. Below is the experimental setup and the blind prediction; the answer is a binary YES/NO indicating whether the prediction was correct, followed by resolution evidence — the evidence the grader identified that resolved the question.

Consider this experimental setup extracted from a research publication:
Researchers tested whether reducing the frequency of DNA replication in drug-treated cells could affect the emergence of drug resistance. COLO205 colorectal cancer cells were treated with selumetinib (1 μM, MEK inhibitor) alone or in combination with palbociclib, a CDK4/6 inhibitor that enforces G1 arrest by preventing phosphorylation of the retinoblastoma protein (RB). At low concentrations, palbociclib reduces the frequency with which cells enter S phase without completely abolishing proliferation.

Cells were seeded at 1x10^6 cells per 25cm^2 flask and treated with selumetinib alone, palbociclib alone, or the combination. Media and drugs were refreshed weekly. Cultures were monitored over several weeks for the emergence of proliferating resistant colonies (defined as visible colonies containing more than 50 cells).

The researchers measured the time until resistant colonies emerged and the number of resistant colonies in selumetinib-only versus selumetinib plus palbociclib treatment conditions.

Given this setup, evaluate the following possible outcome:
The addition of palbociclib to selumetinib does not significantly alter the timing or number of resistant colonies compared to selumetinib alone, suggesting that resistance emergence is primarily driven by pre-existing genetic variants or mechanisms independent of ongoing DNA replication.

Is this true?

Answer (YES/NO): NO